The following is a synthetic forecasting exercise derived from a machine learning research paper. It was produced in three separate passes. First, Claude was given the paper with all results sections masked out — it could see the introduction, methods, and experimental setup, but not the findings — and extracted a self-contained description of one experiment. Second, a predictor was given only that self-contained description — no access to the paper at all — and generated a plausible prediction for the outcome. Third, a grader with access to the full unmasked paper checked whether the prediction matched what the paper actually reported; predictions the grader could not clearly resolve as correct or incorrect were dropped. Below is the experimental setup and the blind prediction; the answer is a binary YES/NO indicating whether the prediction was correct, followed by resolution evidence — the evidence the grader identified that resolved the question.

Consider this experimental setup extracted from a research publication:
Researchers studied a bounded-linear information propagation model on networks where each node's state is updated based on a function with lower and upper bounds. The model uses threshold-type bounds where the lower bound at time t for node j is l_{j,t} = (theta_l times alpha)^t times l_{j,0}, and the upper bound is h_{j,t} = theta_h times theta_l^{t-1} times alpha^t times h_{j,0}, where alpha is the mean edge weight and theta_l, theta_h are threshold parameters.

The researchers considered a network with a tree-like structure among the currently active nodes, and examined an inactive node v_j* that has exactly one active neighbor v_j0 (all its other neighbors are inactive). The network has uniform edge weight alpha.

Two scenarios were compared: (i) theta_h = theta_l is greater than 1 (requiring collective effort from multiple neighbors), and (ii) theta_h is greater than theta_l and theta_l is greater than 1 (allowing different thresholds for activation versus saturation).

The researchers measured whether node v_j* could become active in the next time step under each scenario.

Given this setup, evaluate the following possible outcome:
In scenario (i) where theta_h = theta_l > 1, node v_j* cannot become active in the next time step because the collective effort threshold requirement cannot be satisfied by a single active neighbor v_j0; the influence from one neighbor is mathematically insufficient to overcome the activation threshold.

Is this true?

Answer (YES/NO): YES